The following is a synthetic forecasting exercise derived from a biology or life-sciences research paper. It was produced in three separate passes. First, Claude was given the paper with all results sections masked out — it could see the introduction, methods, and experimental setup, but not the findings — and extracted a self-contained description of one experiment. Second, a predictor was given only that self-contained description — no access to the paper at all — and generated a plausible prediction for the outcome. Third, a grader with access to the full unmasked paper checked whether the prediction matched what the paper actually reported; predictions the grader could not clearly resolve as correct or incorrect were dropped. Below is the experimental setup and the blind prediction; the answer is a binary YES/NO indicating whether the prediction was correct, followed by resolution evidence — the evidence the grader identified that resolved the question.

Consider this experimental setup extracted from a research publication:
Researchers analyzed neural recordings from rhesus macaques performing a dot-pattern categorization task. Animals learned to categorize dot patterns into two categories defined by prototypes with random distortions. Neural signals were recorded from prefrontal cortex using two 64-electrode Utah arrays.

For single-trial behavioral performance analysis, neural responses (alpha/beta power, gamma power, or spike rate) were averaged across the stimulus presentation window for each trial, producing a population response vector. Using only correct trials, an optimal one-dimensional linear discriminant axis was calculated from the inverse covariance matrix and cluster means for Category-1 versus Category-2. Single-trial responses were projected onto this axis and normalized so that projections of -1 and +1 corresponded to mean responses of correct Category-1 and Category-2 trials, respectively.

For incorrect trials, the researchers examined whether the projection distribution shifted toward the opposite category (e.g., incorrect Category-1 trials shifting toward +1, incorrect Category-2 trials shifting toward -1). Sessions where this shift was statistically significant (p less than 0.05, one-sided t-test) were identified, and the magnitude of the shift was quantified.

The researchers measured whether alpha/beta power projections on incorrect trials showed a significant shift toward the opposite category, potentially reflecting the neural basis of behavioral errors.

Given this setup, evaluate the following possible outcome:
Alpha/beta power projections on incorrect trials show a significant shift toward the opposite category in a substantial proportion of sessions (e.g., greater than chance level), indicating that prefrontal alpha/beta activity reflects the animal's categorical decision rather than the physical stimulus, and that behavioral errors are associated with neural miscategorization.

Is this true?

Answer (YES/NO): YES